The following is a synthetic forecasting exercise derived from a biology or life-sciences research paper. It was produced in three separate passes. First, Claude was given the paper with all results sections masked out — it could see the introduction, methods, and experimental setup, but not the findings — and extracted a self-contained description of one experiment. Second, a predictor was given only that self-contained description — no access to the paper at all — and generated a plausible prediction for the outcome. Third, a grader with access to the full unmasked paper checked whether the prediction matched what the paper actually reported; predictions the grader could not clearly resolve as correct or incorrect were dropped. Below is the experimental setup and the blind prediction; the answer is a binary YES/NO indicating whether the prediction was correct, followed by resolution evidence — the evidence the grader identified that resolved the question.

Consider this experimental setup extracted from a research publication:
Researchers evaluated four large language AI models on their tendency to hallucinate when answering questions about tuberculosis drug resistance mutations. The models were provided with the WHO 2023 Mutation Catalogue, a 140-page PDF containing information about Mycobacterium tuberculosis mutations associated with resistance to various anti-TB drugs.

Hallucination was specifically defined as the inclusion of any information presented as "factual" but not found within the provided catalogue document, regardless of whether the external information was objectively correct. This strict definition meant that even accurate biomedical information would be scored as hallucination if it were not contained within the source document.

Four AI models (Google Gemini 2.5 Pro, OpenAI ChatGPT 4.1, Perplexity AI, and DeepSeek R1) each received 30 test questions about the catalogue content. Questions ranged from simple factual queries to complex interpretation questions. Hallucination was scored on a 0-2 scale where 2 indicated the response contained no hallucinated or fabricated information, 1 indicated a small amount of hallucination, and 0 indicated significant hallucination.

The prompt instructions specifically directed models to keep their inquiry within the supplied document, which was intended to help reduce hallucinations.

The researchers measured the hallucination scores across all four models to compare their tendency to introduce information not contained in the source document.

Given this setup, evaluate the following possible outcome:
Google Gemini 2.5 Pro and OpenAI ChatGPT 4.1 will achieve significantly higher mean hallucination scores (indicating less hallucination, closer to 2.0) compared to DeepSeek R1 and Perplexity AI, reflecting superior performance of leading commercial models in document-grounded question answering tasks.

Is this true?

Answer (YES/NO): YES